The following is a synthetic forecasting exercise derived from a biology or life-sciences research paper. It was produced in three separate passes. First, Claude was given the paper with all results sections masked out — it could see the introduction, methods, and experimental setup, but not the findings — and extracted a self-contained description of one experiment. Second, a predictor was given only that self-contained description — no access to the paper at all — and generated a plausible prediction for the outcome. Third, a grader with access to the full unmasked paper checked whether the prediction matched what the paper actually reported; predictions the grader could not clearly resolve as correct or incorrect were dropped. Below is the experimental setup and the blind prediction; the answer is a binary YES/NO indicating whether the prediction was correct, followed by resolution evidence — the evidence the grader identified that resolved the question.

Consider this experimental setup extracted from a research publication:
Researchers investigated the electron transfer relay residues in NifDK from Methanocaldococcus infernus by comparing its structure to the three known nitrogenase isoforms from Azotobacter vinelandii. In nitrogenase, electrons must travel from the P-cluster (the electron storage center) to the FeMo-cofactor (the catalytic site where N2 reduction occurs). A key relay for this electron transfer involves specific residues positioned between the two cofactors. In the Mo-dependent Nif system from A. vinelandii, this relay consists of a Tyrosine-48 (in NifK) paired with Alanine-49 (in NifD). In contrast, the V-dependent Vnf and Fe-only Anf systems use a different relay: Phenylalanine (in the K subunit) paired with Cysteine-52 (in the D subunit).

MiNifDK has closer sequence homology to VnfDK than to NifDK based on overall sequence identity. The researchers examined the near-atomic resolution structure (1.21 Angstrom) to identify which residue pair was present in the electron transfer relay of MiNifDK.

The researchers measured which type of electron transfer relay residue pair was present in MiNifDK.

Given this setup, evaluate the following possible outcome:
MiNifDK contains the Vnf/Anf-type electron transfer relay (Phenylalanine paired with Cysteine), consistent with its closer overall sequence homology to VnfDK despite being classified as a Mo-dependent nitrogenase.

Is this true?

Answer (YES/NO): NO